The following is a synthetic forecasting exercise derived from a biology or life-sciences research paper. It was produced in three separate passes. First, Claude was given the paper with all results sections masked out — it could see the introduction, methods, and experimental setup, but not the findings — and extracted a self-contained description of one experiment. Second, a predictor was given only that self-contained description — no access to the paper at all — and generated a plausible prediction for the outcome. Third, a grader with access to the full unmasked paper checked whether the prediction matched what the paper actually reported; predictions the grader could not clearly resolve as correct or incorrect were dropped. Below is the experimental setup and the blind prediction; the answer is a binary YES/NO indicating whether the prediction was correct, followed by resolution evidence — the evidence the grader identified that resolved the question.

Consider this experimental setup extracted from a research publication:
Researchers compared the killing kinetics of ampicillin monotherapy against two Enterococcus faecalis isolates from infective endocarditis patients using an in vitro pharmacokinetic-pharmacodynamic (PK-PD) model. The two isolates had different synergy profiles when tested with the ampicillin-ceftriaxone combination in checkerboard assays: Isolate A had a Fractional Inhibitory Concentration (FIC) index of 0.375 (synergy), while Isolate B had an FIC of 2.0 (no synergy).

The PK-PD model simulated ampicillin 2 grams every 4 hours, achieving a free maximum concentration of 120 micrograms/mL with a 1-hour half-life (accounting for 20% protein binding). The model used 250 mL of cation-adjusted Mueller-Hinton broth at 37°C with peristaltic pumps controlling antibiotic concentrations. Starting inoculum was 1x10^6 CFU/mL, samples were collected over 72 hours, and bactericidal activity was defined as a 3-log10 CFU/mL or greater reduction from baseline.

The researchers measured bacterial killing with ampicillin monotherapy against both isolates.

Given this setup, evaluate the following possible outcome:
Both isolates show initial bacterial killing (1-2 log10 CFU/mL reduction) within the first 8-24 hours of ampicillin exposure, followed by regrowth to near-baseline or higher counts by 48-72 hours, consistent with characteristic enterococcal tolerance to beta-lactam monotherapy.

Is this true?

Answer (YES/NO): NO